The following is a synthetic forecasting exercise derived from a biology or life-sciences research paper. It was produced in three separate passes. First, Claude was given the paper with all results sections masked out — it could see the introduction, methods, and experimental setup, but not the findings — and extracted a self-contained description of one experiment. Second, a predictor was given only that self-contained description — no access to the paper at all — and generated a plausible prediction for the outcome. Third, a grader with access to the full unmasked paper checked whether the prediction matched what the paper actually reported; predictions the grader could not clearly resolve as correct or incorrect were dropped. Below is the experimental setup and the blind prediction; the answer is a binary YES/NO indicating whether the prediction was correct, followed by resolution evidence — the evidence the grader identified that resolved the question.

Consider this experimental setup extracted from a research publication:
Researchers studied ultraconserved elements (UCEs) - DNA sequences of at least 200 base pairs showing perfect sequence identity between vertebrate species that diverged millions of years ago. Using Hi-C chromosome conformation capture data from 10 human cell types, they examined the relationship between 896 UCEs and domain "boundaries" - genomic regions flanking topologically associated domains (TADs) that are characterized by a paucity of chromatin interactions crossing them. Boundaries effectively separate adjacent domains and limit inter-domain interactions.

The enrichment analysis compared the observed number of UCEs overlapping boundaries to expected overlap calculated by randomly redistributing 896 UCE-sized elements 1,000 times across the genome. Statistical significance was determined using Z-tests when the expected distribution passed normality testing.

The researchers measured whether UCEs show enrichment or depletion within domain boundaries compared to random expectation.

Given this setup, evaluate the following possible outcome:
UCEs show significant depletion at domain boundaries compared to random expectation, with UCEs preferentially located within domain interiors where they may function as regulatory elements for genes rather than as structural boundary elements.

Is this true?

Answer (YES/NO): YES